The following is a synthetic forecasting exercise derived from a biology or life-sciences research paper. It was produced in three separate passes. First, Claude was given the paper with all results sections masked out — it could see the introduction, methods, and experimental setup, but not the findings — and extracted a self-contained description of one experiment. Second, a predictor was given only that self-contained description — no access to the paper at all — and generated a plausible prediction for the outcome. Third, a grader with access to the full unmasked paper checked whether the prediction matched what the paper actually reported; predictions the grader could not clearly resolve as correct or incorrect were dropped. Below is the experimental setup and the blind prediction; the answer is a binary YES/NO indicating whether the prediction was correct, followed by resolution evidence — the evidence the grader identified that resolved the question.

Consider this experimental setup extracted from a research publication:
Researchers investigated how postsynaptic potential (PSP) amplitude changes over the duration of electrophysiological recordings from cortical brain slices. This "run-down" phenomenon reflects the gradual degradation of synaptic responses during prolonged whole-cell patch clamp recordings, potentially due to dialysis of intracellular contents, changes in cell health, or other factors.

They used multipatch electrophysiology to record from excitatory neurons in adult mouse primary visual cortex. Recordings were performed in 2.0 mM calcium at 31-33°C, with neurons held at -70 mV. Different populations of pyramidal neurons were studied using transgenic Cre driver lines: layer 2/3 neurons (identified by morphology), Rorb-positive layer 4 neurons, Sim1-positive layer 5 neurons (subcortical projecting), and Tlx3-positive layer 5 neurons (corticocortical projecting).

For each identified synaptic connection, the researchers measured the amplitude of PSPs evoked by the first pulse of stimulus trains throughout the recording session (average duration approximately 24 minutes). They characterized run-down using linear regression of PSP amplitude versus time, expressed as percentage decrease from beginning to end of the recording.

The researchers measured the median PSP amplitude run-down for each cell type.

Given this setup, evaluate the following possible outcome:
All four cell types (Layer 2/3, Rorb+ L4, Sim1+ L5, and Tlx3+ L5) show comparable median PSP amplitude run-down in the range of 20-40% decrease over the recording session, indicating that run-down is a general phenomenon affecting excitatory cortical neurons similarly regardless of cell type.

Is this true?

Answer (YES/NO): NO